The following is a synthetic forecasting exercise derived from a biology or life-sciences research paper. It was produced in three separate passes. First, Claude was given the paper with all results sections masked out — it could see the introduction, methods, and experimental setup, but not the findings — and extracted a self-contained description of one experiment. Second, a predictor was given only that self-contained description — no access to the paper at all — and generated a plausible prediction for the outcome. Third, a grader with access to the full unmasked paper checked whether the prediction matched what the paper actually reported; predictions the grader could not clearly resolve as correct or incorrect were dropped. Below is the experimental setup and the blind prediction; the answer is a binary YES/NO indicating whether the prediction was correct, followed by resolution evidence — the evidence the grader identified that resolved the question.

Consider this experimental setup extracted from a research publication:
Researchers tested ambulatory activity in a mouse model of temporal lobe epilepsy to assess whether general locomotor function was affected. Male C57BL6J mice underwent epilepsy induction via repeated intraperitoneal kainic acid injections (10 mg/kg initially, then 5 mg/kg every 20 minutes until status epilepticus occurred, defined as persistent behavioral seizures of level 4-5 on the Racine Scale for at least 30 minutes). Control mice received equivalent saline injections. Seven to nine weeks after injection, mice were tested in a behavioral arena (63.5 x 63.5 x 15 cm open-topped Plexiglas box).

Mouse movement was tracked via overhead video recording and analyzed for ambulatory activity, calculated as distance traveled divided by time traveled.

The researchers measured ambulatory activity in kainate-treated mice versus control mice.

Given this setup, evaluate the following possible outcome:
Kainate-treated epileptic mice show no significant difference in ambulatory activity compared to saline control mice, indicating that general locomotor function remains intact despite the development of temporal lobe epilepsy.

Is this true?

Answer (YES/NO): NO